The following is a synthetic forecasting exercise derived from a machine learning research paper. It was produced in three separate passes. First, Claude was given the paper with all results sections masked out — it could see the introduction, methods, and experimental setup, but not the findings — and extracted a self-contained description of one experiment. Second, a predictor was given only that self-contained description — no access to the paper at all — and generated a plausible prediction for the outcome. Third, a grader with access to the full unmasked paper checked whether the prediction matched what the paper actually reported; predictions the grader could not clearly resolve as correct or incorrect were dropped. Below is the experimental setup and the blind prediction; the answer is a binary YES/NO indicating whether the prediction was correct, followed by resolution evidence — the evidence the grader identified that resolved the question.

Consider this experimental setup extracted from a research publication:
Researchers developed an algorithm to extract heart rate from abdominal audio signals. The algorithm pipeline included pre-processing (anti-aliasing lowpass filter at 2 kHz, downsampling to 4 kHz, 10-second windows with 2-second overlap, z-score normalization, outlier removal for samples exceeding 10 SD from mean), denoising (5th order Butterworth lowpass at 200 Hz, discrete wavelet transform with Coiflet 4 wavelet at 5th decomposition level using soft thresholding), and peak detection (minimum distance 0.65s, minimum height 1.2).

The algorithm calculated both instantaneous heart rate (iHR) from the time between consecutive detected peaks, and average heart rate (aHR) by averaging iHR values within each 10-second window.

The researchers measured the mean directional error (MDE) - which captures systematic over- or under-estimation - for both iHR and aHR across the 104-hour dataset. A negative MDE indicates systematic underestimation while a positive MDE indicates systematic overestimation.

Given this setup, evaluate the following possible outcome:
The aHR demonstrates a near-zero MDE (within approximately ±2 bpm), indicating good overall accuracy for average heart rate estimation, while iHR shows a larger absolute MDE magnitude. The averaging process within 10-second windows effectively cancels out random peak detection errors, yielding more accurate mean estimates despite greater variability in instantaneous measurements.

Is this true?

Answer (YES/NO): NO